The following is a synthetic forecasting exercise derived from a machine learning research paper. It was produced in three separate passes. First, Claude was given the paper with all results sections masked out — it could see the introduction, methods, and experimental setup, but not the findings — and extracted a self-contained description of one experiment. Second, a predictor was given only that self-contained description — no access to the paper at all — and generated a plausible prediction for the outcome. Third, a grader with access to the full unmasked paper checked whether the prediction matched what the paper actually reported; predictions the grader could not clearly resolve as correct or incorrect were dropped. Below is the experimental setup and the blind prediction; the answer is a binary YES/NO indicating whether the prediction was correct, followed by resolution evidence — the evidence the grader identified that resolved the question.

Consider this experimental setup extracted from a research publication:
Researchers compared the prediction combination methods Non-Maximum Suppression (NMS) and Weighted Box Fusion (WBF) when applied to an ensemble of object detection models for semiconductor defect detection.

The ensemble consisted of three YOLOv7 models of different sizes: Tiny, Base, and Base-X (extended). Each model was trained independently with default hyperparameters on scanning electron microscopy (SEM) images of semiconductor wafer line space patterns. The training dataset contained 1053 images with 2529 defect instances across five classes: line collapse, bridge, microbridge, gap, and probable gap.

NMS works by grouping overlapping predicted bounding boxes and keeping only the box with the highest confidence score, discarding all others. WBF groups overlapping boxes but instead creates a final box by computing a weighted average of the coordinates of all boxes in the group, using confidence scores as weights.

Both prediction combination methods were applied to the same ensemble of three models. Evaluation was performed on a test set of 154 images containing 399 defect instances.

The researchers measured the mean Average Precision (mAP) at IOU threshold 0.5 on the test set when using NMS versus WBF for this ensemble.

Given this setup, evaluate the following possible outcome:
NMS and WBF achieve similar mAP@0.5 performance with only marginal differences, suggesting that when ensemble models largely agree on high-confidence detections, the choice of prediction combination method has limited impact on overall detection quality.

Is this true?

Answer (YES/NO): NO